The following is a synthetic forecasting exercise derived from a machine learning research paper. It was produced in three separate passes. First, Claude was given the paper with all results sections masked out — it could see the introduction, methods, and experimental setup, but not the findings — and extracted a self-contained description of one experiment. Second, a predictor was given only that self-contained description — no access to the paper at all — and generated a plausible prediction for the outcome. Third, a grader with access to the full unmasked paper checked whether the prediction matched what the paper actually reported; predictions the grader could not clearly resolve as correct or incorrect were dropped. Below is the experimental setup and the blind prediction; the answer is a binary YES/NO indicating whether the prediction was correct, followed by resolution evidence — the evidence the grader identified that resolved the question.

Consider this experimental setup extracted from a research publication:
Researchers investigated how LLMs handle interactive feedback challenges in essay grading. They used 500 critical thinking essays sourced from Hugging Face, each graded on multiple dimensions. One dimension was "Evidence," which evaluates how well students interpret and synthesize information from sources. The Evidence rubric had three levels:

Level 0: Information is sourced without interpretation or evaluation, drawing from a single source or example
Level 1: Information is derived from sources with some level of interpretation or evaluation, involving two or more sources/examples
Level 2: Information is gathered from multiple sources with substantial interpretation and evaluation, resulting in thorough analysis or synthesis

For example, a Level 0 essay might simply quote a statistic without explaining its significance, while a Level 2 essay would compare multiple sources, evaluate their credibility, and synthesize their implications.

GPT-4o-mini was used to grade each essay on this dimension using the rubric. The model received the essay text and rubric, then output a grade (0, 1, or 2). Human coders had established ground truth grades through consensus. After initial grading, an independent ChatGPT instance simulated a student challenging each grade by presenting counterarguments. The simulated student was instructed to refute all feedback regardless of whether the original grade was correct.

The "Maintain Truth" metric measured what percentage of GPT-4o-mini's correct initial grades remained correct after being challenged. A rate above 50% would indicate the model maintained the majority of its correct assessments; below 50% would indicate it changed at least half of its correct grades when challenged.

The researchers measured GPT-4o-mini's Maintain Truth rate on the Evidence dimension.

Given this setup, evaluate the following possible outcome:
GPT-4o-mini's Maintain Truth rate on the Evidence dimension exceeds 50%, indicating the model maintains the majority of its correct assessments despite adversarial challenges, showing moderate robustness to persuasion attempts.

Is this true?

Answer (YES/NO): NO